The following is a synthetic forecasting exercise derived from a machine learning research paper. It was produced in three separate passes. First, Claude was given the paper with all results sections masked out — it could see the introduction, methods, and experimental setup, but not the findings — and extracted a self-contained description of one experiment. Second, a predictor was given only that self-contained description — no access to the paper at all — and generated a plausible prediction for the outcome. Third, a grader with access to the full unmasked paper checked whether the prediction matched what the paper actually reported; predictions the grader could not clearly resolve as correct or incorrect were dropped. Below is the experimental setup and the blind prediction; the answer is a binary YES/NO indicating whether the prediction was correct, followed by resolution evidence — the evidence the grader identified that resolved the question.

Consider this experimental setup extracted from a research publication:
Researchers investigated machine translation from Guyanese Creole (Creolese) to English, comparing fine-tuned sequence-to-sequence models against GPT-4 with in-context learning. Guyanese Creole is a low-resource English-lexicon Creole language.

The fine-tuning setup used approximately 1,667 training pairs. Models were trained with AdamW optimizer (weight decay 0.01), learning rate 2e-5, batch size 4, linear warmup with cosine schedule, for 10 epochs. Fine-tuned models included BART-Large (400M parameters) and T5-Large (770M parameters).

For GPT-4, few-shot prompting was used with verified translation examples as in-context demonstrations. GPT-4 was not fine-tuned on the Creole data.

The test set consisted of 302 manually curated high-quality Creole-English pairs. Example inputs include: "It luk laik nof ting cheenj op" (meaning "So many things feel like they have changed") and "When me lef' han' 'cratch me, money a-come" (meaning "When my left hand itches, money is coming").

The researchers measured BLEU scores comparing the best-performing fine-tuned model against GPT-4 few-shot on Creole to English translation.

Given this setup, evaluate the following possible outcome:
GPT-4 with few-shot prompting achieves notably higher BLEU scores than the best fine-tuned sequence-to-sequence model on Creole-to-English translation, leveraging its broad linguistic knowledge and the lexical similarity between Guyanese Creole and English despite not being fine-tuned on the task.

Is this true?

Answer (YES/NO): YES